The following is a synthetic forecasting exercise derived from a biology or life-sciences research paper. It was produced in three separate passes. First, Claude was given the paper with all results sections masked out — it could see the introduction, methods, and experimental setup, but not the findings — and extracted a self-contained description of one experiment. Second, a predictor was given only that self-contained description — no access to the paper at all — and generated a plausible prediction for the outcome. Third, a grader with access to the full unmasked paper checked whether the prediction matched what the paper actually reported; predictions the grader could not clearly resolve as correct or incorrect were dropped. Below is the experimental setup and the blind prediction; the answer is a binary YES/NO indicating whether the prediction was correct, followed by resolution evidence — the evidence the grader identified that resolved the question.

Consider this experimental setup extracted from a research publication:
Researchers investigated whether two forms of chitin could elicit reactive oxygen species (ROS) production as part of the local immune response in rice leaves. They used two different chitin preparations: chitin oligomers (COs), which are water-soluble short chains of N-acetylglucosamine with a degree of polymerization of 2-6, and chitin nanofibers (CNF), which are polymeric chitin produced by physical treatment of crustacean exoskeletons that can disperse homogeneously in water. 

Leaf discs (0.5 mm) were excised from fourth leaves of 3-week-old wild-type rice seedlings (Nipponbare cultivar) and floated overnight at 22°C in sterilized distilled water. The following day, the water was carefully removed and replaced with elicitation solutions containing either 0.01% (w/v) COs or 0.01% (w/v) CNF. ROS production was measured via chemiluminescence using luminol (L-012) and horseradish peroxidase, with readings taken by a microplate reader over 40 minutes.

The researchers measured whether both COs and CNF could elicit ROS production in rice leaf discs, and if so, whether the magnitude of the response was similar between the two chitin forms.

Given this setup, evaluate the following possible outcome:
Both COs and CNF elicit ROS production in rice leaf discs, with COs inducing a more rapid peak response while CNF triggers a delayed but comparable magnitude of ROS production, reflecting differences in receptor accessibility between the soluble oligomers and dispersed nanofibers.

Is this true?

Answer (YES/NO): NO